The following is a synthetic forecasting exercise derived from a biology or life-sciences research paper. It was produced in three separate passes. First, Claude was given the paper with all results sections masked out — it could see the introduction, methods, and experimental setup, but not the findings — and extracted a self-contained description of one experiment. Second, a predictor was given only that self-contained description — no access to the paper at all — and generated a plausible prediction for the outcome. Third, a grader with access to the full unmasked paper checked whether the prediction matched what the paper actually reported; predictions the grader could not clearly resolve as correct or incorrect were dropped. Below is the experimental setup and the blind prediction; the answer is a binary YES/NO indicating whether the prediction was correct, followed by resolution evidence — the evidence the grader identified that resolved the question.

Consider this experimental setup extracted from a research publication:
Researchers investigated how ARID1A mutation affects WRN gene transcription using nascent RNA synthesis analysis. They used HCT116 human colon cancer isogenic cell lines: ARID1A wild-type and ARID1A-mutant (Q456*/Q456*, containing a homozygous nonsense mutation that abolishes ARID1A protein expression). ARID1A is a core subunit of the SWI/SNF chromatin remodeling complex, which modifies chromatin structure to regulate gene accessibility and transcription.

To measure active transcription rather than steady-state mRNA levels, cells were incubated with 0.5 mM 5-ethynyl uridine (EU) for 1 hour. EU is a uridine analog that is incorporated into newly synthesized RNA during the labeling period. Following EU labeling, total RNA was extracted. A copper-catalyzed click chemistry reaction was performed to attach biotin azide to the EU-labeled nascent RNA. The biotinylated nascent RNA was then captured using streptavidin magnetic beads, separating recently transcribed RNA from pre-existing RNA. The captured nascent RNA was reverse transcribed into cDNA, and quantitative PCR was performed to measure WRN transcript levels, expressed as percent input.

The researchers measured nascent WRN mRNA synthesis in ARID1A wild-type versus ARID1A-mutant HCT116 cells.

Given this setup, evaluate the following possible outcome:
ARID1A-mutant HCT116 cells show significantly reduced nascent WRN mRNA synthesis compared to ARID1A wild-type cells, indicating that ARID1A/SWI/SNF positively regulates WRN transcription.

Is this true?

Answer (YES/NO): YES